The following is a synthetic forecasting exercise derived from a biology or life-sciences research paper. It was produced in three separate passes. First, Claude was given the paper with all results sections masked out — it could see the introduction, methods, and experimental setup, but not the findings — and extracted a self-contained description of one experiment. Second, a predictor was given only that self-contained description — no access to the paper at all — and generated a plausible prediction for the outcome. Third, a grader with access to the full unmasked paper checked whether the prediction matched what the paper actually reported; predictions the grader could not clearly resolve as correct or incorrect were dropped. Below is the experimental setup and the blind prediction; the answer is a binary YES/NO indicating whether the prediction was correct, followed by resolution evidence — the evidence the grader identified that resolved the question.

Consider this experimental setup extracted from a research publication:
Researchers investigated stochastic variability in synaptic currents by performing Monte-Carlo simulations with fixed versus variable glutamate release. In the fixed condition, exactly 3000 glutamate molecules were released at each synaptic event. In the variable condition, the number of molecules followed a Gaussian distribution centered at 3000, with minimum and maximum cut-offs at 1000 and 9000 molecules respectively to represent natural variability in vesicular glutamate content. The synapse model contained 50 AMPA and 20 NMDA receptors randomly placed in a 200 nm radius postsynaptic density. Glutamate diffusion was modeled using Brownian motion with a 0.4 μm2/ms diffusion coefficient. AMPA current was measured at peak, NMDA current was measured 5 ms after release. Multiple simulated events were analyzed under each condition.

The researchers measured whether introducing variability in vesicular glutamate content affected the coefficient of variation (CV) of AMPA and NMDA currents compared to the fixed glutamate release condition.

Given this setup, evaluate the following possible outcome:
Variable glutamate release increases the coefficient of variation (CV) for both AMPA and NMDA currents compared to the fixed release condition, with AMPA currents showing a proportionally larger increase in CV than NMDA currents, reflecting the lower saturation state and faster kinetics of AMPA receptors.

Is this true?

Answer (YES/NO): NO